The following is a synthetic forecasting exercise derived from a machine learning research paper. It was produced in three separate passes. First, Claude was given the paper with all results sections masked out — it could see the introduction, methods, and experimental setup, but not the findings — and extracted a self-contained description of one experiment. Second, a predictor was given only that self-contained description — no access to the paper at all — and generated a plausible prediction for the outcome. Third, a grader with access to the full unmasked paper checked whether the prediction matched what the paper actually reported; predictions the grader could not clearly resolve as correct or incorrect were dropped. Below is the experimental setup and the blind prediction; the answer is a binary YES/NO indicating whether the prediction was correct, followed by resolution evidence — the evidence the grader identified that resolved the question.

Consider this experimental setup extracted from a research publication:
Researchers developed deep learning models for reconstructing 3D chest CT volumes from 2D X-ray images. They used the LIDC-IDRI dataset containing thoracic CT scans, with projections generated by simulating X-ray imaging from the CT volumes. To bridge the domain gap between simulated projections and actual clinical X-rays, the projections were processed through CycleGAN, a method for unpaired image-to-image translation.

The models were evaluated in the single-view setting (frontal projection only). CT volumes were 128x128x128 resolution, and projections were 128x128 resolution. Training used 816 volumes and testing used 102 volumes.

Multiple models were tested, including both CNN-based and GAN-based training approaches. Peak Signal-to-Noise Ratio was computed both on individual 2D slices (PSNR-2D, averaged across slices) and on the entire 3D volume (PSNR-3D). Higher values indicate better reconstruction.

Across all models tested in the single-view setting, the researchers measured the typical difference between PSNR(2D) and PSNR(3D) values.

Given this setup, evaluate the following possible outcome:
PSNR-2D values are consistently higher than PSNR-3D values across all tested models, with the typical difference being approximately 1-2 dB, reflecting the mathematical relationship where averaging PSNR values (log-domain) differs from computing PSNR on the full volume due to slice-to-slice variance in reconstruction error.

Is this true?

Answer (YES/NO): NO